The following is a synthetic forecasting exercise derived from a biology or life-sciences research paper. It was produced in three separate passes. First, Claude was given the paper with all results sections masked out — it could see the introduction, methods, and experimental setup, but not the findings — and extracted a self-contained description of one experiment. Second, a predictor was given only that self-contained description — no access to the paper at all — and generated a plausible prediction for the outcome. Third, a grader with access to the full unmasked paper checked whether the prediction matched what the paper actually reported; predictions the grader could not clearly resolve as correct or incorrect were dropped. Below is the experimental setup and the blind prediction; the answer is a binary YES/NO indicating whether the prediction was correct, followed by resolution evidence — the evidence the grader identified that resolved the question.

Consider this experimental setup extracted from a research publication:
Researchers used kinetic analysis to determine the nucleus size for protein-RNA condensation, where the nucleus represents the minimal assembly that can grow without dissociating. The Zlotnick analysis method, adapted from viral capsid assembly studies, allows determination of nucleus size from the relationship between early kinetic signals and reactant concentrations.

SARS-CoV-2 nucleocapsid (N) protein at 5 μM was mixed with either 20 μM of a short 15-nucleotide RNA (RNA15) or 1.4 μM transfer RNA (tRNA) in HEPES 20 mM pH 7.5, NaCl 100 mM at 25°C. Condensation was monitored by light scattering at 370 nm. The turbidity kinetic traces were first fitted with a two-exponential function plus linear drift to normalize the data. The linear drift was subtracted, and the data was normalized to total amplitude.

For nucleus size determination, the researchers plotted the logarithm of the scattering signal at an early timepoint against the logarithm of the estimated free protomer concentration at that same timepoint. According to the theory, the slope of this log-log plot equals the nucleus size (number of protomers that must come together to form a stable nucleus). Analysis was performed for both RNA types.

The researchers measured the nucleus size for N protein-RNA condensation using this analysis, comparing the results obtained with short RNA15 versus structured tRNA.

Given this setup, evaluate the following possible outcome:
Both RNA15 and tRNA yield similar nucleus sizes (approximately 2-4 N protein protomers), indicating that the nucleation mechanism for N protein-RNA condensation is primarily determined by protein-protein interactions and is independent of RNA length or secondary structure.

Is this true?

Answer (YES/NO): NO